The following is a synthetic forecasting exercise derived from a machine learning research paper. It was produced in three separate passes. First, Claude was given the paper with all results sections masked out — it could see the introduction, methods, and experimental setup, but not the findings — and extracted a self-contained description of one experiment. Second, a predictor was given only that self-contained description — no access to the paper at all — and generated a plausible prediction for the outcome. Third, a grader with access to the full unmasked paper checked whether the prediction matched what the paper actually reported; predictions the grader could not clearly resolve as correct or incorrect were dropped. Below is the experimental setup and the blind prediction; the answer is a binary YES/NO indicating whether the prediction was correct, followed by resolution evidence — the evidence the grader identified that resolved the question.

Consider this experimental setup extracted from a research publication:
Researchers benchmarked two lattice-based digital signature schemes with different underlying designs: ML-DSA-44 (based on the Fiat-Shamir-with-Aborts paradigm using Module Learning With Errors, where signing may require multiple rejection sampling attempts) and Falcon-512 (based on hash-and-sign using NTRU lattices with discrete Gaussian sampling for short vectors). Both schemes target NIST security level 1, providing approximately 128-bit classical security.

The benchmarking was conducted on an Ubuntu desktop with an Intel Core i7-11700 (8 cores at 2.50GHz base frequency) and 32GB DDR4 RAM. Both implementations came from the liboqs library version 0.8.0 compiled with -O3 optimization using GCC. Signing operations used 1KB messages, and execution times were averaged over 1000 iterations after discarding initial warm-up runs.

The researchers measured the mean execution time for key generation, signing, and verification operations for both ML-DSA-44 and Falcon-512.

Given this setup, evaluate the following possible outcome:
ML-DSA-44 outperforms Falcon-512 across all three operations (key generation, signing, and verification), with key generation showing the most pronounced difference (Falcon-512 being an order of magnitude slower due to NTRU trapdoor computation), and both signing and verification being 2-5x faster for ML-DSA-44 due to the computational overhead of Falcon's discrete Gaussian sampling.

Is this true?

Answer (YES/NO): NO